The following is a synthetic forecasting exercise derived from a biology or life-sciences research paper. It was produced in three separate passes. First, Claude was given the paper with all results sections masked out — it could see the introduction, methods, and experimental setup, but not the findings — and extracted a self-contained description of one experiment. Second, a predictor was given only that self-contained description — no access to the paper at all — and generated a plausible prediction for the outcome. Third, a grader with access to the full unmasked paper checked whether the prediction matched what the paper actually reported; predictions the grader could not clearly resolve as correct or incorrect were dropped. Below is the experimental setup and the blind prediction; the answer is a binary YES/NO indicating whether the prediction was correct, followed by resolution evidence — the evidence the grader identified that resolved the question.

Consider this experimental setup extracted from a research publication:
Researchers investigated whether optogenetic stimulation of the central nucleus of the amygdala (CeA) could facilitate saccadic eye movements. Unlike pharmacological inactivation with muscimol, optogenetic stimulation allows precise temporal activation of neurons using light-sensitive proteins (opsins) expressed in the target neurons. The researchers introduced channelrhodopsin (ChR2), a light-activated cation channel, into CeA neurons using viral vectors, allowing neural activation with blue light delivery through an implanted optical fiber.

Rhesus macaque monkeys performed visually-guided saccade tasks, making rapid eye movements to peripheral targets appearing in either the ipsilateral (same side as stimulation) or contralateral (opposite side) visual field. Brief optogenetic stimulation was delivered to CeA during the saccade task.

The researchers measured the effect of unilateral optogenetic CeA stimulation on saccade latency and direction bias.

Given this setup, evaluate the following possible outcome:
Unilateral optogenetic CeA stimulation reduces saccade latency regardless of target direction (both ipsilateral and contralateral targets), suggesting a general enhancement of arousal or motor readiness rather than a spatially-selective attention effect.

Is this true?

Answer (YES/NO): NO